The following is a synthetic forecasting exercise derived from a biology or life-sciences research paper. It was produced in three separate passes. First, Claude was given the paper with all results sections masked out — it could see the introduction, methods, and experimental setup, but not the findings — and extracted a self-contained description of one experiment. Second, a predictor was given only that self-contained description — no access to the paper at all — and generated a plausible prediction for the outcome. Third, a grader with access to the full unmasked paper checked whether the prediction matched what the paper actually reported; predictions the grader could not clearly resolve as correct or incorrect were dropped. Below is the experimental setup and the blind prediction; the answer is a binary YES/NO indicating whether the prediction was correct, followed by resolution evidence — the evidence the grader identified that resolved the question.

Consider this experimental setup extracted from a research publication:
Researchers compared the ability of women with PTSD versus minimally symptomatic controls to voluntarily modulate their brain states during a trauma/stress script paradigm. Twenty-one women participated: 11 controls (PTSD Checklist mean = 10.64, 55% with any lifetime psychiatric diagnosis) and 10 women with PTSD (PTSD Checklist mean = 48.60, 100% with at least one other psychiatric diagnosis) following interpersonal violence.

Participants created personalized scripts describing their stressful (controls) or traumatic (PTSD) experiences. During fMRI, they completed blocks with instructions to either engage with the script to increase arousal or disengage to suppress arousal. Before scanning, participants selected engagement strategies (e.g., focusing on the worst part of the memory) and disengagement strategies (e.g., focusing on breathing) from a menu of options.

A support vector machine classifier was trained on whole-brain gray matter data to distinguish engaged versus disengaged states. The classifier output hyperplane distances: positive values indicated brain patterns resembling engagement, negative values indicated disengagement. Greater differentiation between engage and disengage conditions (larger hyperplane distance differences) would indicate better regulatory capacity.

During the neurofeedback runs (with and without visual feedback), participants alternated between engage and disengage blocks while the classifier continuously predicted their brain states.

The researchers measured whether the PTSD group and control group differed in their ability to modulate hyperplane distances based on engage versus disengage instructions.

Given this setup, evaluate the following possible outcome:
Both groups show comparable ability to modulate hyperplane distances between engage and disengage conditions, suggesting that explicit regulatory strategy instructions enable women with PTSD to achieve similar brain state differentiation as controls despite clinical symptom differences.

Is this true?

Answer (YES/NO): NO